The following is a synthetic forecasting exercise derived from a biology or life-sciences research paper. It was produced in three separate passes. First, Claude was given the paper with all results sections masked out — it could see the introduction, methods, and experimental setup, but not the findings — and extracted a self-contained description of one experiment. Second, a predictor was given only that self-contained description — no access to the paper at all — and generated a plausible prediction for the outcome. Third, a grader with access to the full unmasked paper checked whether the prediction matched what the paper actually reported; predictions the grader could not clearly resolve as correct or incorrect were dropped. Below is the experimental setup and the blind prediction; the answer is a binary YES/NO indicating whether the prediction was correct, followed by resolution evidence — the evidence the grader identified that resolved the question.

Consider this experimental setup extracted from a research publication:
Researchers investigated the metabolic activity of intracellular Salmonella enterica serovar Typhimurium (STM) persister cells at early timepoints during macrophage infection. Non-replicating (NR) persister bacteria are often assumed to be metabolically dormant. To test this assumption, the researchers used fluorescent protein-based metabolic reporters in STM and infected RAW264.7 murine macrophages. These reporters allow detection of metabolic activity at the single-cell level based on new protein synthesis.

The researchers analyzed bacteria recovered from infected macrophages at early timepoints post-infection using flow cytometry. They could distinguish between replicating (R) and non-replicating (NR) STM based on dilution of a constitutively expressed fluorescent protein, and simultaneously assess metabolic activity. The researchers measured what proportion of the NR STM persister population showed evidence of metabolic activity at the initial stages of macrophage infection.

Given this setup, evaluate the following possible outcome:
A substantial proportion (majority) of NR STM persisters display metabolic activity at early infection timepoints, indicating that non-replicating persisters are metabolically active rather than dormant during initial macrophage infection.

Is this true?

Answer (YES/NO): YES